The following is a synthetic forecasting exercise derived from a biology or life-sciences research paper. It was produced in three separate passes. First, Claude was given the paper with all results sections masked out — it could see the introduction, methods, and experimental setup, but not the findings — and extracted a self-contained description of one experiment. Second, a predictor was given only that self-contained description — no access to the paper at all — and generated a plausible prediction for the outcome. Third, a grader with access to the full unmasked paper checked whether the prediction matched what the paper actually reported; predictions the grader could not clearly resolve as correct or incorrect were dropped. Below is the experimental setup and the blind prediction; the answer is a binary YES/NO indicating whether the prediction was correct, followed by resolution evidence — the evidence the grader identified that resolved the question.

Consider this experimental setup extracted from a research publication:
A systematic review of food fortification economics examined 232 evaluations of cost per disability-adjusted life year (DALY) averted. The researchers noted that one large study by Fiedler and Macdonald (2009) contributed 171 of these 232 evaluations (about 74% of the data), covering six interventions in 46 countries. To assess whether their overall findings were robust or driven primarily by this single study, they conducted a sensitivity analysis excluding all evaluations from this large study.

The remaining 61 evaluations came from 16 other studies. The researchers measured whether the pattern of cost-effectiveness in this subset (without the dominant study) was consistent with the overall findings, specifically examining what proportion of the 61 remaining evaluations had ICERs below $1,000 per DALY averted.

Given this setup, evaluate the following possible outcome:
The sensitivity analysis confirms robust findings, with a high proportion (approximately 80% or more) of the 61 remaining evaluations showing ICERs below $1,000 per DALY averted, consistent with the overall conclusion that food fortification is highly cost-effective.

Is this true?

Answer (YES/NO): YES